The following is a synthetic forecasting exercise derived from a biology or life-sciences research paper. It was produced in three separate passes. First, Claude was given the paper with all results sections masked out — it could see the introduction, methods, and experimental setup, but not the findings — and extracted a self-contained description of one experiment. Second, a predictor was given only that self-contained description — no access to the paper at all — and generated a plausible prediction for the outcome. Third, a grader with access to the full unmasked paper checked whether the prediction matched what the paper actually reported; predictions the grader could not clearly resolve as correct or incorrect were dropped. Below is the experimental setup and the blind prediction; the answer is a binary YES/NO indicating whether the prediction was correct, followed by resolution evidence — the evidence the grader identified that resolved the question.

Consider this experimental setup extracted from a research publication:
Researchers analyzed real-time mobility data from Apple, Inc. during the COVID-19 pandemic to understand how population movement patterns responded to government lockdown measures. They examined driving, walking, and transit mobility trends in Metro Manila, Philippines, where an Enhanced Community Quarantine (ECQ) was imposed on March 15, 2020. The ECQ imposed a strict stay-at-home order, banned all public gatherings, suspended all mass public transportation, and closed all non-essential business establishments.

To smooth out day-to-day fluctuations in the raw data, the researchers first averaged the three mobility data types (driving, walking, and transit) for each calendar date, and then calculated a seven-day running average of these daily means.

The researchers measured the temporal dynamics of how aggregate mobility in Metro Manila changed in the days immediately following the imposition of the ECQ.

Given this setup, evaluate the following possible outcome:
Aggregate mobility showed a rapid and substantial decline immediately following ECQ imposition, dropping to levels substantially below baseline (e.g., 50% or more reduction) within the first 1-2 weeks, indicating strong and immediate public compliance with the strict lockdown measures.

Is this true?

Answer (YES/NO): YES